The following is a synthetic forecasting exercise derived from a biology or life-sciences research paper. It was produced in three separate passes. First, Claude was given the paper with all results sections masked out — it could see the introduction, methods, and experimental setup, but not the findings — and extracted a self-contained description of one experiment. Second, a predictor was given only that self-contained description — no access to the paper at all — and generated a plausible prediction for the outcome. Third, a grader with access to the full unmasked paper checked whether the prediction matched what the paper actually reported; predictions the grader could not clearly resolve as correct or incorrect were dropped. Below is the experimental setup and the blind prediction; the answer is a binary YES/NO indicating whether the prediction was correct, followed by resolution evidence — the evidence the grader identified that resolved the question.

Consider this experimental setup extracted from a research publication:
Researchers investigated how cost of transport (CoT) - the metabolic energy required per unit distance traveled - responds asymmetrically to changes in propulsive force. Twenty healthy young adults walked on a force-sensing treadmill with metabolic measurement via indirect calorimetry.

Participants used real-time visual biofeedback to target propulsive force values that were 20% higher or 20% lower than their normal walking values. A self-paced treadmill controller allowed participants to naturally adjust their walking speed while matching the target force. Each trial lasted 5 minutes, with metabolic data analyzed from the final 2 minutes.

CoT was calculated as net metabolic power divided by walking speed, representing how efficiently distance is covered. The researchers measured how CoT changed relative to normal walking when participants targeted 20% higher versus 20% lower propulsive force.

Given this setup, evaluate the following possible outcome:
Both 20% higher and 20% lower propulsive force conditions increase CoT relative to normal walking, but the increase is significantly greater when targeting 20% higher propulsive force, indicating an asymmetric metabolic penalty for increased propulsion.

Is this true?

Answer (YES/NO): NO